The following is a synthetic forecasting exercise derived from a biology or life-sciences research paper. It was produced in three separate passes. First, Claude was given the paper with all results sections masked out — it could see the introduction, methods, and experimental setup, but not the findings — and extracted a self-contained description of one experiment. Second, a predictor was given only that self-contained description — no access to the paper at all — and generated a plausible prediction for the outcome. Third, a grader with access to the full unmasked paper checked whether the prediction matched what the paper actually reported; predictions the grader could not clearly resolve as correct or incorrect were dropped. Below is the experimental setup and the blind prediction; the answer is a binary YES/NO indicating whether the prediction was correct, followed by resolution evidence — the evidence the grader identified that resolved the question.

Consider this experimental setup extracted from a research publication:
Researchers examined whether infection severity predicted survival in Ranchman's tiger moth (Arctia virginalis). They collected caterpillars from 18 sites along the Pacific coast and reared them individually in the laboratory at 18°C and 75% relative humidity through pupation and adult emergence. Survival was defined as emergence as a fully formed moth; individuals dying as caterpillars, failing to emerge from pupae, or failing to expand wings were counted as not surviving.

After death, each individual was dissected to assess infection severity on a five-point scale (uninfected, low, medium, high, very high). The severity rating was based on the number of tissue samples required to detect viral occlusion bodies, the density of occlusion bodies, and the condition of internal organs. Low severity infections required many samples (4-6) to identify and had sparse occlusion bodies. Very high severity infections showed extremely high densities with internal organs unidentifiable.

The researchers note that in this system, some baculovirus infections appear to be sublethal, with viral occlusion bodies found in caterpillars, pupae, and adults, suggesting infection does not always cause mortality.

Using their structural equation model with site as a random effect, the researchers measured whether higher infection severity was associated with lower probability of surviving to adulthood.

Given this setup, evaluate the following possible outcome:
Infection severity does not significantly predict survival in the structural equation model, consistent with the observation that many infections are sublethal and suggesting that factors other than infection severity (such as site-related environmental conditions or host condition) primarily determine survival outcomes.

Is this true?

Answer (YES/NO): NO